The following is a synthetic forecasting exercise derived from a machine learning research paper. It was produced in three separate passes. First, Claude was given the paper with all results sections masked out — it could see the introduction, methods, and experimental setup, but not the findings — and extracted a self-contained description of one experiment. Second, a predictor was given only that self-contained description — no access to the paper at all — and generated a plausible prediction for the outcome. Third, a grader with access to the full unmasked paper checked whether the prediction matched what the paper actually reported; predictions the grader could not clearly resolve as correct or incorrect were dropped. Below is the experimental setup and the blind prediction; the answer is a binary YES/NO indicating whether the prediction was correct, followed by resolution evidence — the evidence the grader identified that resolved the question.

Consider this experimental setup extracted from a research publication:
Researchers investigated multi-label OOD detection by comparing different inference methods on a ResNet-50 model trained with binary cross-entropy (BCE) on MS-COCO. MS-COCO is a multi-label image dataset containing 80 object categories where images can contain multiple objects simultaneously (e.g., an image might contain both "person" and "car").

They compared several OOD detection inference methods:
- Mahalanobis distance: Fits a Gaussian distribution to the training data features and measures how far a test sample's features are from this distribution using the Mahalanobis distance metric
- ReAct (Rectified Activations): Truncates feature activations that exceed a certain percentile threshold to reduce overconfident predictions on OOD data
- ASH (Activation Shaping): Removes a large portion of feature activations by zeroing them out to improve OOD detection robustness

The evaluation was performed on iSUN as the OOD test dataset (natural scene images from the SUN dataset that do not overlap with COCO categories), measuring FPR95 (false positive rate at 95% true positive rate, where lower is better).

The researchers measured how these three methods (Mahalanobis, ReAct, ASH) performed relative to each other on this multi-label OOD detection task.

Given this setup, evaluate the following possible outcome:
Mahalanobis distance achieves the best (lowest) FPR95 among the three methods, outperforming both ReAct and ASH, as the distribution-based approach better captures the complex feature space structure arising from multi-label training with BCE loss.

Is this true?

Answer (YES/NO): NO